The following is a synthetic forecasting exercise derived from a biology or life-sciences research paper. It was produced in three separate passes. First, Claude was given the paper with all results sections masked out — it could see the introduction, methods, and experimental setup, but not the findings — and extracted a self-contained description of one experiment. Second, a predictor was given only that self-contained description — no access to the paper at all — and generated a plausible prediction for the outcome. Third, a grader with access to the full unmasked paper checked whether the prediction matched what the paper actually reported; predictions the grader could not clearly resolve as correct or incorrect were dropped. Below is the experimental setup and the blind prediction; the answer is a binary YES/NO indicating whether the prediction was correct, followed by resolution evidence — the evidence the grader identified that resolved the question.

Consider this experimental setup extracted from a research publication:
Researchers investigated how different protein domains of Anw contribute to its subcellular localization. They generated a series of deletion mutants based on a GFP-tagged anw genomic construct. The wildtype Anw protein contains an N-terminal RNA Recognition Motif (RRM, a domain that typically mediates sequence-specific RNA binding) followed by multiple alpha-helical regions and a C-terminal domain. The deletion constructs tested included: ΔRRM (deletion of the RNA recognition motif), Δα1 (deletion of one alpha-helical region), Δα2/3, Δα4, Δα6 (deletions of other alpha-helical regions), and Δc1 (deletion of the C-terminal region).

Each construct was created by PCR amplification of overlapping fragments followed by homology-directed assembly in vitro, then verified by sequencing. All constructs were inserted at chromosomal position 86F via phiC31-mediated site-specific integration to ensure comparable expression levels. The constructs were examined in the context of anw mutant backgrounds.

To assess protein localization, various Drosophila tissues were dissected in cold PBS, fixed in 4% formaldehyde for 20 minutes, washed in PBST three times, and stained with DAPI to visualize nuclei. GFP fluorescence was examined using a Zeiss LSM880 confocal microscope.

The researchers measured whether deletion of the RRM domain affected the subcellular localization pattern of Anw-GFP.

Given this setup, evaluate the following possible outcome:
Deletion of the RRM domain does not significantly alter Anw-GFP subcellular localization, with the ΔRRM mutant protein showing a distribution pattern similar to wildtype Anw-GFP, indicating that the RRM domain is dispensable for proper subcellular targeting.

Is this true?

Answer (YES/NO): NO